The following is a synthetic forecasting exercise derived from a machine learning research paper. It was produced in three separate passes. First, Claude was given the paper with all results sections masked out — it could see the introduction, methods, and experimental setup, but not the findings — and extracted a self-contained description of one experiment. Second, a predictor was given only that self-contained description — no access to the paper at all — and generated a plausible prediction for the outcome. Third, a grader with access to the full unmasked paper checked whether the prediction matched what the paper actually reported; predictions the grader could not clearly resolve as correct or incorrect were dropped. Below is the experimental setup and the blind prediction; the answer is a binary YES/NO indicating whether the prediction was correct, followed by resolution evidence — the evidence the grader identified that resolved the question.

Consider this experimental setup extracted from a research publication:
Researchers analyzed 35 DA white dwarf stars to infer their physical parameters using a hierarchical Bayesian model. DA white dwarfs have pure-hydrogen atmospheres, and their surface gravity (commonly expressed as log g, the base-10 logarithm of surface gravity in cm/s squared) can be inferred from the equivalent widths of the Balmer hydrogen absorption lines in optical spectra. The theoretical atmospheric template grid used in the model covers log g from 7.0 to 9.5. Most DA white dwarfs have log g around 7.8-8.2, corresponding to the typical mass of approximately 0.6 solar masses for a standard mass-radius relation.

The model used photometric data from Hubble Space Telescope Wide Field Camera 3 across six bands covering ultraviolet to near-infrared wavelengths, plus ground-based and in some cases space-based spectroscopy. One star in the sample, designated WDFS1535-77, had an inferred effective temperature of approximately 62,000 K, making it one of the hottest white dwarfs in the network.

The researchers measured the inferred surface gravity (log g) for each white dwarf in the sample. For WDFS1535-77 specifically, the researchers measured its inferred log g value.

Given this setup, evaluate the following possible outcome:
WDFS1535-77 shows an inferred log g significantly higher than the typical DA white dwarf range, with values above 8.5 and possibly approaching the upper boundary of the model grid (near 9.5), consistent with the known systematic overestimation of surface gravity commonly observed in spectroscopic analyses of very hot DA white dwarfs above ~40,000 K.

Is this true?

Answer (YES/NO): NO